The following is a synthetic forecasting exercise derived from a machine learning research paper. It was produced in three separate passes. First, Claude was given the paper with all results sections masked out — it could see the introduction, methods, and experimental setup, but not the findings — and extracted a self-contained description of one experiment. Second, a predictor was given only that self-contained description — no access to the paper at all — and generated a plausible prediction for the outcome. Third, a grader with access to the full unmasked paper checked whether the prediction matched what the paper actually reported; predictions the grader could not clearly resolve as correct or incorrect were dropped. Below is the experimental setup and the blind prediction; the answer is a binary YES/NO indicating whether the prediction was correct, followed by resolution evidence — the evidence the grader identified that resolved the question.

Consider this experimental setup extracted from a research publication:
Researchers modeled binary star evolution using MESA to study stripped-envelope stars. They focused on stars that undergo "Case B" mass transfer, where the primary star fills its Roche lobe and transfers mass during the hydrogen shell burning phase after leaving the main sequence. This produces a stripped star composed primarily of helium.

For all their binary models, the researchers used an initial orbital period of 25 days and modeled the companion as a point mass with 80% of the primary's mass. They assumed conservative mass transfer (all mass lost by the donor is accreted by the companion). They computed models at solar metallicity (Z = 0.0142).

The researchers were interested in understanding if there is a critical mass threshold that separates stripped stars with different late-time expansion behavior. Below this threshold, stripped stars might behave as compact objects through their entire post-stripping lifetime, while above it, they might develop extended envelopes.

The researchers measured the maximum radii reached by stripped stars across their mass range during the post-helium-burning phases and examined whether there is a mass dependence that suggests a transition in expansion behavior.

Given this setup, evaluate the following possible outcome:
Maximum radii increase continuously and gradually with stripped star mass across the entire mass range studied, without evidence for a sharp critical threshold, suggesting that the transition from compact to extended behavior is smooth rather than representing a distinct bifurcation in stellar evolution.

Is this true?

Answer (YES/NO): NO